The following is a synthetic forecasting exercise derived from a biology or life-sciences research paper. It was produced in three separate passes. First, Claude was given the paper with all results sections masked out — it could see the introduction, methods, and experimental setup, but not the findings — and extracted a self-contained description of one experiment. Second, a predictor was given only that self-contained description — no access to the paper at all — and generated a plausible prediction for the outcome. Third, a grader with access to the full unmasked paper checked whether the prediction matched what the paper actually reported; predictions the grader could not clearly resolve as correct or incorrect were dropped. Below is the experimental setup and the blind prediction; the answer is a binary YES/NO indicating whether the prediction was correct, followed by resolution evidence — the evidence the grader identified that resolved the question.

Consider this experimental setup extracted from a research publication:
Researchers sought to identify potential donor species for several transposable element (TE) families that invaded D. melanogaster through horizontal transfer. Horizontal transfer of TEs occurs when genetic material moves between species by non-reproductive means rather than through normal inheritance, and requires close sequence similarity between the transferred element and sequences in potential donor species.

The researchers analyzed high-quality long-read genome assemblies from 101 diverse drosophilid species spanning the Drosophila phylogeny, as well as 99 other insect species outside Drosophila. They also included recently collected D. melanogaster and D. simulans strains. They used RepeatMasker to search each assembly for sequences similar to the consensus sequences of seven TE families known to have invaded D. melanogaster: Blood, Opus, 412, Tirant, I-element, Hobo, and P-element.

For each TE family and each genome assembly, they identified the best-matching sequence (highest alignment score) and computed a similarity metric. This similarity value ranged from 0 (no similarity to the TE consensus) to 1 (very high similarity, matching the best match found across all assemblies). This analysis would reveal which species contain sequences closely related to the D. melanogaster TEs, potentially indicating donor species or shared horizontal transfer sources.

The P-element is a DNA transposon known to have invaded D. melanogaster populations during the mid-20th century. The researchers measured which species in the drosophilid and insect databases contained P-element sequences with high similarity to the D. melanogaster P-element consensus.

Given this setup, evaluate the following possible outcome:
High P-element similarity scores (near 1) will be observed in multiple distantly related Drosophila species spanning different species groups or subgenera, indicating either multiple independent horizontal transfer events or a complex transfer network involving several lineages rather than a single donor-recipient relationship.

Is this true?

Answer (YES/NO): NO